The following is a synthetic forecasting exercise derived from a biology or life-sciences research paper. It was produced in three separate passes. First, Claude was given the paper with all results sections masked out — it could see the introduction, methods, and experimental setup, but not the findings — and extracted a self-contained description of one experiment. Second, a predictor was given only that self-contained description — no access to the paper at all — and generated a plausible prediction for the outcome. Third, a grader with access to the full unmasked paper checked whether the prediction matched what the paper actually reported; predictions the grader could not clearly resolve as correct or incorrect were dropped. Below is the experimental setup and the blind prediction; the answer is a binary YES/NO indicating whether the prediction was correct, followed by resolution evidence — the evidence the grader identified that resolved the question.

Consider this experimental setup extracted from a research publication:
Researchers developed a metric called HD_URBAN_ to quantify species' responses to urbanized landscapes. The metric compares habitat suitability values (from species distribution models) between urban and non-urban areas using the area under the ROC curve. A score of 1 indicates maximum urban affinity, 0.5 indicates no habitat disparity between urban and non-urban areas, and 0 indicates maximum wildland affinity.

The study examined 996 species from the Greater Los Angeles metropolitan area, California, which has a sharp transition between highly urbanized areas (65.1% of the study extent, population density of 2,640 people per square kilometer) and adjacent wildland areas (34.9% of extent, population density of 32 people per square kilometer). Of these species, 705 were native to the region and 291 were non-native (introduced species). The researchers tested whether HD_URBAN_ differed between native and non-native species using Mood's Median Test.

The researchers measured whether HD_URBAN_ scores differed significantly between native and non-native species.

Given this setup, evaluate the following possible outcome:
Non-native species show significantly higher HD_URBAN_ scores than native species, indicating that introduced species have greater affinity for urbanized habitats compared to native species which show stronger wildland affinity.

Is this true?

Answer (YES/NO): YES